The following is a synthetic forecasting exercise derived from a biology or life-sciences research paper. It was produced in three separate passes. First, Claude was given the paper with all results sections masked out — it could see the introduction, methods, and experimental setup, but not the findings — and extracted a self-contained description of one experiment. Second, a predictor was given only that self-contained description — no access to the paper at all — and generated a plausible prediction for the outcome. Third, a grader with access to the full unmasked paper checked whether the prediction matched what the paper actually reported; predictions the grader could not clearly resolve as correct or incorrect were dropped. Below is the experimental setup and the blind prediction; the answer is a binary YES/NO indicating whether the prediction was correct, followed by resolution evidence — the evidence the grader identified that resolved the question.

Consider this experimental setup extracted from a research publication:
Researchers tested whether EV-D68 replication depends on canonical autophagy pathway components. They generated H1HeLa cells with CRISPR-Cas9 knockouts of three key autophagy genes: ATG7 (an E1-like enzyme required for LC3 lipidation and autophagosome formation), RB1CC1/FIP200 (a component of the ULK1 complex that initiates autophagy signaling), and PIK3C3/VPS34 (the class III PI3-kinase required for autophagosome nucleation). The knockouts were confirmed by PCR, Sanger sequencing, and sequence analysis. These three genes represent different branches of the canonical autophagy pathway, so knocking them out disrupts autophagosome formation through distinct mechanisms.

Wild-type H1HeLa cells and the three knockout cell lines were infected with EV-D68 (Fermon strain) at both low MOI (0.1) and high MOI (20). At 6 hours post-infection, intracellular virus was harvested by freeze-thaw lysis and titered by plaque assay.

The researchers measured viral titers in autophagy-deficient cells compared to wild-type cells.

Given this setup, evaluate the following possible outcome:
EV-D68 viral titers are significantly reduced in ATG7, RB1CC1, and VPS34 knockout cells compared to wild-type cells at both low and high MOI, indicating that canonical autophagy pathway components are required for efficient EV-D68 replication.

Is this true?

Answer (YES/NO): NO